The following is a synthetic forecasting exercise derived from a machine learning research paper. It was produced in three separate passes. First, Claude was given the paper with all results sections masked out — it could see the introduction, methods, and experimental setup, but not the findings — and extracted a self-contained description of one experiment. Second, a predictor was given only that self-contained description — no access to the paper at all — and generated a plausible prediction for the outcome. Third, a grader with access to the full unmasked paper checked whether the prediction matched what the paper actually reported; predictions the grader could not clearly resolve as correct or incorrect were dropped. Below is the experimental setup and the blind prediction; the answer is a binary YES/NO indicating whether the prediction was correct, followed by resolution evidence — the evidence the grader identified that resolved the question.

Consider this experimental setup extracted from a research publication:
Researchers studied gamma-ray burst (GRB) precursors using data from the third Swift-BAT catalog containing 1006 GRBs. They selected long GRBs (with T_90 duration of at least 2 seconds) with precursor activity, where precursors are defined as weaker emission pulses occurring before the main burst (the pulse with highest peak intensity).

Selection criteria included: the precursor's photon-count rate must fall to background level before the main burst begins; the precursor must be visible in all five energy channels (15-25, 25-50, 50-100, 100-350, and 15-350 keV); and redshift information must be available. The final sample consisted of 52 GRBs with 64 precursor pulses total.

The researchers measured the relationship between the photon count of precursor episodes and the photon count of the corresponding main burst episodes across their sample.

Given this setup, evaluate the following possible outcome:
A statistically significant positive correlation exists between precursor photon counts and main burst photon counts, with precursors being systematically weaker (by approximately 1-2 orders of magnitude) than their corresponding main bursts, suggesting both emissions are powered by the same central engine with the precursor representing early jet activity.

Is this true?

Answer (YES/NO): NO